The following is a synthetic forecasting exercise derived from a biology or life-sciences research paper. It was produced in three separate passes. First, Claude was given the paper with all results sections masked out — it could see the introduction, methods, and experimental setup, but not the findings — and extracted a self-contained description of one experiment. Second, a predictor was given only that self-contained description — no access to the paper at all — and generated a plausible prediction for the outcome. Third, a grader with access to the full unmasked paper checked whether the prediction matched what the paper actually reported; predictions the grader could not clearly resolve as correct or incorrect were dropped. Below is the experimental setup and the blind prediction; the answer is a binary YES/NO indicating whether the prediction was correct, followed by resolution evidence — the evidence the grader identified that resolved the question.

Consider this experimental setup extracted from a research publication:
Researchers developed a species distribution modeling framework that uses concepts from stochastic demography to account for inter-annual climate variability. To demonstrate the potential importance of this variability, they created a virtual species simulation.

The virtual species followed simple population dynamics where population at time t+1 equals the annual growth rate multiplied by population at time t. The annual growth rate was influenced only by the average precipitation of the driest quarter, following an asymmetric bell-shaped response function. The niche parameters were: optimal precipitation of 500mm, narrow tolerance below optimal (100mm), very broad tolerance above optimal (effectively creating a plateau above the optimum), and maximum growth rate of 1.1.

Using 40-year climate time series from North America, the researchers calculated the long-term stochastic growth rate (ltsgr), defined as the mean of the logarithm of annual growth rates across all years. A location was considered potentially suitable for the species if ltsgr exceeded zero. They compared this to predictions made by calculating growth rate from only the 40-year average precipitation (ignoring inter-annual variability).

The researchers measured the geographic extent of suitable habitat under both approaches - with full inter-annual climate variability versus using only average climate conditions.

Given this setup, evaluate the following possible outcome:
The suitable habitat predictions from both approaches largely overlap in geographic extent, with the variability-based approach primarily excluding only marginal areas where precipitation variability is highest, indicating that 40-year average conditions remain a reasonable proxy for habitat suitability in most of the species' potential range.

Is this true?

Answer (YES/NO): NO